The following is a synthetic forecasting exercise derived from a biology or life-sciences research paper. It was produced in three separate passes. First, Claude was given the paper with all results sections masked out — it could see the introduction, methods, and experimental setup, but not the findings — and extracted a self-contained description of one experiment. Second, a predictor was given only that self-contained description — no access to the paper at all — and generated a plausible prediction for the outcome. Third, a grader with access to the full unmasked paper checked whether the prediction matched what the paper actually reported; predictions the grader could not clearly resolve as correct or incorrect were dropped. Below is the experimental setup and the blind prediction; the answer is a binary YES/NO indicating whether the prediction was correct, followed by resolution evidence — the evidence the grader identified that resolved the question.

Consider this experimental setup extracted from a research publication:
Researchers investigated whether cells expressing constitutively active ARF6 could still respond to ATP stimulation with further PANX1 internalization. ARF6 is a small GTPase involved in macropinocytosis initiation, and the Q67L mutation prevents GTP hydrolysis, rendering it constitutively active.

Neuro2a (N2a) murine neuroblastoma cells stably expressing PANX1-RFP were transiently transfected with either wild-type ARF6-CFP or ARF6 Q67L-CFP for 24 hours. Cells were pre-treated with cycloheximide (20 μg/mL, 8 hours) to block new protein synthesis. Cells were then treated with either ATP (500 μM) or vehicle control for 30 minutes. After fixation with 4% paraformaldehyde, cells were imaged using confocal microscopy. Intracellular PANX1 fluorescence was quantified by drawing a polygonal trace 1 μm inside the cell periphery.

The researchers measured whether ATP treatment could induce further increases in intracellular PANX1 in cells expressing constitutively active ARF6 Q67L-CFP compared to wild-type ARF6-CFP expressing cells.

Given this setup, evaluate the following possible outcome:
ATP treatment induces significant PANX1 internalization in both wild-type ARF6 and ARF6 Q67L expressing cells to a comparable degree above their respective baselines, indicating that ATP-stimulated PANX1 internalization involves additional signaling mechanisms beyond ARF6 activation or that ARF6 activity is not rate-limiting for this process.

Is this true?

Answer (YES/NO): NO